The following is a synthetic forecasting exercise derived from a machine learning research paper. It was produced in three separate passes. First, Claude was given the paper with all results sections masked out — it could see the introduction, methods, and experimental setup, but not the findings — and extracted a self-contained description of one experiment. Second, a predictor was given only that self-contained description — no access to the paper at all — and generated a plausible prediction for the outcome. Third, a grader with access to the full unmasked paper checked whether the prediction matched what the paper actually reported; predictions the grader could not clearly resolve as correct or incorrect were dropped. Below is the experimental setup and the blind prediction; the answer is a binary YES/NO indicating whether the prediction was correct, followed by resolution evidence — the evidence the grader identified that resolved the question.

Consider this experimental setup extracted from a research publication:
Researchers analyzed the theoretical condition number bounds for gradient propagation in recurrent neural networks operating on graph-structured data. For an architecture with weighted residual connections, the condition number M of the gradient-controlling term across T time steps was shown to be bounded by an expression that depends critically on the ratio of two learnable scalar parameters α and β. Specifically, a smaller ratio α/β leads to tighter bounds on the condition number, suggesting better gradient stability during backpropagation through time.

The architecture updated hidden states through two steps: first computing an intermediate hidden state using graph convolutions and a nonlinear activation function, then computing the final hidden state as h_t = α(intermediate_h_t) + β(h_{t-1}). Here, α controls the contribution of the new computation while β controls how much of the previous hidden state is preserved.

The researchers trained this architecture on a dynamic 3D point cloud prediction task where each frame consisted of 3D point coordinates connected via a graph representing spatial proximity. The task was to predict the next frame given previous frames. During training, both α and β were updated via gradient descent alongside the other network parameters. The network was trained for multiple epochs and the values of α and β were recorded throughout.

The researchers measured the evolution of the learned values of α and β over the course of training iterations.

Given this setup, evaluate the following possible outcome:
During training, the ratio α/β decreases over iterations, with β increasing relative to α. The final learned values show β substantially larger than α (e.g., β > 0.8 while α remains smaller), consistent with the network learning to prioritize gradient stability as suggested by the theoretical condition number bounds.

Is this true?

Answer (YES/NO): NO